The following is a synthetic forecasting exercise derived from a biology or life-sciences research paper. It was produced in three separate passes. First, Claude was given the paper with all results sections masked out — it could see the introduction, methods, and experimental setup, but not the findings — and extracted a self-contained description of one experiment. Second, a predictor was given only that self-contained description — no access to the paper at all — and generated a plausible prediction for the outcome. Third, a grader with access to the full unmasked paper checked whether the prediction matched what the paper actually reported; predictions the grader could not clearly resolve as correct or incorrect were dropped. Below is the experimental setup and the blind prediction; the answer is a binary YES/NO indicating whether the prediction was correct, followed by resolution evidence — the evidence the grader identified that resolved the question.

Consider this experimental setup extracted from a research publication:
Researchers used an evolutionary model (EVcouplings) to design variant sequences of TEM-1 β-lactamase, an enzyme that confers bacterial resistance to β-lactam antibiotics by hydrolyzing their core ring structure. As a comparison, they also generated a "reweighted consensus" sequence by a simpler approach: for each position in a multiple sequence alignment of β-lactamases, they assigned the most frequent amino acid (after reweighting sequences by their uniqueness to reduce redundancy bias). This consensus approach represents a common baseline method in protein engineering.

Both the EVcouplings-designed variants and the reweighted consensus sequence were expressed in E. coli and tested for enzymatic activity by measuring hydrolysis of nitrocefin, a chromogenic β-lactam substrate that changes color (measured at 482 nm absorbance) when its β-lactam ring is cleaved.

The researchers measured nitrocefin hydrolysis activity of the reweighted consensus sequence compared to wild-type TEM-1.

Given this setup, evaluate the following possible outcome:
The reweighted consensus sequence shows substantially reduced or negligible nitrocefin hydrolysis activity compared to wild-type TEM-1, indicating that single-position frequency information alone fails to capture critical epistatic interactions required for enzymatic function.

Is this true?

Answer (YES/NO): YES